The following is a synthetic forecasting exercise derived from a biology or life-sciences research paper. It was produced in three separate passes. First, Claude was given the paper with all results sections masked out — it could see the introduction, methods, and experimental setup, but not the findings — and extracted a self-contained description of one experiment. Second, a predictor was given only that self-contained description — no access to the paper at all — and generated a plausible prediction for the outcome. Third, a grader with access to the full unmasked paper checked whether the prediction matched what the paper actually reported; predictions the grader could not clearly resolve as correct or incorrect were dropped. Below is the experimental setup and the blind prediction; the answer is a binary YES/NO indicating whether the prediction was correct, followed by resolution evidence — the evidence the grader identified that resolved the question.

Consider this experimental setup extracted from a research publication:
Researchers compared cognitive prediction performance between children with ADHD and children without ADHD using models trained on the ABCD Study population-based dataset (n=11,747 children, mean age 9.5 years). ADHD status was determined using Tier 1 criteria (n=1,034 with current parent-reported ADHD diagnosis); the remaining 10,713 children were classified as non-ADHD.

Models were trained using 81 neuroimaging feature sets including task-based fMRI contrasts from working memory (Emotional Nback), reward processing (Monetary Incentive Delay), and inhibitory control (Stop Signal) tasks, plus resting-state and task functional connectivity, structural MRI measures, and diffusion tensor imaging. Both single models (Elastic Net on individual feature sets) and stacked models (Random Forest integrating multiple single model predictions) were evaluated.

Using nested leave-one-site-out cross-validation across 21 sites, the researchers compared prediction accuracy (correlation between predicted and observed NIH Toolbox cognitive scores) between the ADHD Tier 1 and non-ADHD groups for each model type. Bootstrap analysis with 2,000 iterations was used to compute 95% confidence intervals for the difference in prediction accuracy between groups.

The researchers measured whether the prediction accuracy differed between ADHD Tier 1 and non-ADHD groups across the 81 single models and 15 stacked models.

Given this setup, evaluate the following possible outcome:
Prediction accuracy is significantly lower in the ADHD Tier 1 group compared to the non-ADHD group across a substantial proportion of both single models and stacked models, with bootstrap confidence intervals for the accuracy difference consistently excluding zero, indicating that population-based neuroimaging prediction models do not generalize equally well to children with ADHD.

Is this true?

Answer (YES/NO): NO